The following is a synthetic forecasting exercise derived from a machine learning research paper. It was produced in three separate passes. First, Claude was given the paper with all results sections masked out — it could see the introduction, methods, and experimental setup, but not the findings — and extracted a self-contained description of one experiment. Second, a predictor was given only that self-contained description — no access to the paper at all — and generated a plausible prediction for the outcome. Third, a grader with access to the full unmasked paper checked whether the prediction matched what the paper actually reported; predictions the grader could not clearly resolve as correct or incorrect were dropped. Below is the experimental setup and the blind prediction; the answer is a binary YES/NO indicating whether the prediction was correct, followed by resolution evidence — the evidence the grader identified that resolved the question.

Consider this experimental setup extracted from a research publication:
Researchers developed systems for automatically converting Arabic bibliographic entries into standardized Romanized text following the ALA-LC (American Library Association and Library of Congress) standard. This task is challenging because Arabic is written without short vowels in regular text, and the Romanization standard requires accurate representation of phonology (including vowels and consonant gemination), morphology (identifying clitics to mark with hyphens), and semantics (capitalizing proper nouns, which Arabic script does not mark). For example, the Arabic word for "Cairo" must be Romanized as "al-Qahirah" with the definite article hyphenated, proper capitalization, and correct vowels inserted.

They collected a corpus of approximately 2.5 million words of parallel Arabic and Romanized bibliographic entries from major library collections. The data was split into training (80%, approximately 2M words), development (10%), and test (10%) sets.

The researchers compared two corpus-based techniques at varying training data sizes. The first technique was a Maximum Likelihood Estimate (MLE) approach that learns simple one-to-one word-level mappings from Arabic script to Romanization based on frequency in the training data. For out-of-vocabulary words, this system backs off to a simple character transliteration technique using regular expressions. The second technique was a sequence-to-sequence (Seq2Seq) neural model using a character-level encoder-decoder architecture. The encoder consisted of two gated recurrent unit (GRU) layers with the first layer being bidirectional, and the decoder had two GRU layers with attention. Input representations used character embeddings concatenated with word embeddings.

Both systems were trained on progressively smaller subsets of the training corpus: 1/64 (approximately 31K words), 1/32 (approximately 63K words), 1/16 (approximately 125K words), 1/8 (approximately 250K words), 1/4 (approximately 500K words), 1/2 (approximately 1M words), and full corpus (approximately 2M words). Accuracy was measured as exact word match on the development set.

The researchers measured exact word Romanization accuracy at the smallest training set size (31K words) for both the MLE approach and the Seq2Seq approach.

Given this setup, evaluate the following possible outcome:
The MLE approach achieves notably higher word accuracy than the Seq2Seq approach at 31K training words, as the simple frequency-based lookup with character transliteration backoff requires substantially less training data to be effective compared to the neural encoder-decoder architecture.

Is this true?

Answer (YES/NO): YES